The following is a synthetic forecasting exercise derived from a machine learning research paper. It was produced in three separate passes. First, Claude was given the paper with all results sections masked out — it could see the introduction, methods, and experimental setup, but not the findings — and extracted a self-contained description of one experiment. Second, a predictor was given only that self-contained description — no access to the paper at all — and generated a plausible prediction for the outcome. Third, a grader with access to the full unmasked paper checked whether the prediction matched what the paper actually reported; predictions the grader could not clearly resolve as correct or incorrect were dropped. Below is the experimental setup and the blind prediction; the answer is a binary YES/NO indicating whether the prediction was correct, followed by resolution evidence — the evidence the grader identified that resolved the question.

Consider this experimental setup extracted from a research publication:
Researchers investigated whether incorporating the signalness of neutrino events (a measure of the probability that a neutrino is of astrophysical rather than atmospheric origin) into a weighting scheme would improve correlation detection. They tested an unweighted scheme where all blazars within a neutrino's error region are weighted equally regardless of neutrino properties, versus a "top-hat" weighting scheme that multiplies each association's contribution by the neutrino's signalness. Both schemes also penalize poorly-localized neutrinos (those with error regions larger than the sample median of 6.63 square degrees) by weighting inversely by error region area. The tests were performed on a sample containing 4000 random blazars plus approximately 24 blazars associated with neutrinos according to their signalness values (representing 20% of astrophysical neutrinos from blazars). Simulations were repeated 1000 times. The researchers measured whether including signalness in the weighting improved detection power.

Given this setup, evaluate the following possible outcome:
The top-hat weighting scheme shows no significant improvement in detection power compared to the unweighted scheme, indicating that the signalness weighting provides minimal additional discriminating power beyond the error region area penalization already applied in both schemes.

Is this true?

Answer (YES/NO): NO